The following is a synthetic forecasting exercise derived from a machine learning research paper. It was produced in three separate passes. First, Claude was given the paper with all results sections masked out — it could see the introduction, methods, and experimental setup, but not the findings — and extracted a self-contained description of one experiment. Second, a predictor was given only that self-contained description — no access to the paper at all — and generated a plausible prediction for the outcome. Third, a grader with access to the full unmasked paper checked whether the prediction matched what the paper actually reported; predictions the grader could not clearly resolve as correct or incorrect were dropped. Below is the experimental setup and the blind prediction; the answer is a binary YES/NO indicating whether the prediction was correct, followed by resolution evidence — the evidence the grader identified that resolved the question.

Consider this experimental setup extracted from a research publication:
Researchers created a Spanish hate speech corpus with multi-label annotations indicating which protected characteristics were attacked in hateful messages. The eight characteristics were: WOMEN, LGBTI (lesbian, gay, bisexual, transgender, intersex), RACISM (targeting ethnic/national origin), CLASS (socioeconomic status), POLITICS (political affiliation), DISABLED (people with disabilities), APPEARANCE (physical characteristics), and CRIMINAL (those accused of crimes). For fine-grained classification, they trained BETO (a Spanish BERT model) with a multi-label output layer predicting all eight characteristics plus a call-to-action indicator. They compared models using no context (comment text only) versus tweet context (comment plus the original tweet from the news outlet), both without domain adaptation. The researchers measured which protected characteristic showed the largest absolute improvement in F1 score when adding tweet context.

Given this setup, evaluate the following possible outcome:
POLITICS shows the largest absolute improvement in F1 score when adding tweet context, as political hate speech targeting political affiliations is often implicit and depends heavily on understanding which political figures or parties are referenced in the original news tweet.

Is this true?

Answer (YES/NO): NO